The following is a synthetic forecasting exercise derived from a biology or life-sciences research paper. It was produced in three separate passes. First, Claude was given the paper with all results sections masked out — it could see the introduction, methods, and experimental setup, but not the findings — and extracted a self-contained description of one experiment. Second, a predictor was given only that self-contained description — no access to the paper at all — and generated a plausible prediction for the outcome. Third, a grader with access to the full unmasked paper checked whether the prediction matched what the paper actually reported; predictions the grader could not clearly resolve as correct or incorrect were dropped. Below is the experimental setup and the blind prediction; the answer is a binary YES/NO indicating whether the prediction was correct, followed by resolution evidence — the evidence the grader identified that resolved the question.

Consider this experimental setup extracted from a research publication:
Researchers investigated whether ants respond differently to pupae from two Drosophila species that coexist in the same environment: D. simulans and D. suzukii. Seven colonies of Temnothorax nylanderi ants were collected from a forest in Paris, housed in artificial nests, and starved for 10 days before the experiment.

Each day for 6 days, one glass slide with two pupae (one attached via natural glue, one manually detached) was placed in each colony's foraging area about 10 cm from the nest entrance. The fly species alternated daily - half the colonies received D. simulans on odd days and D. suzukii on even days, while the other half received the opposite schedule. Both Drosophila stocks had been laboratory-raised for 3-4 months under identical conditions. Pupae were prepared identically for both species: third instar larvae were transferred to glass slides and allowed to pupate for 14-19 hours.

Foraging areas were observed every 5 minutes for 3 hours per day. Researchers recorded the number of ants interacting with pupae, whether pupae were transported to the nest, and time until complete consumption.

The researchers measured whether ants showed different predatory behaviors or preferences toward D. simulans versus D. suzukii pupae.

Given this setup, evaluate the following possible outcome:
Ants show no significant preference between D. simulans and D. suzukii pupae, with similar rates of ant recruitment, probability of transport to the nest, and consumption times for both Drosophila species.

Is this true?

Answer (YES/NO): YES